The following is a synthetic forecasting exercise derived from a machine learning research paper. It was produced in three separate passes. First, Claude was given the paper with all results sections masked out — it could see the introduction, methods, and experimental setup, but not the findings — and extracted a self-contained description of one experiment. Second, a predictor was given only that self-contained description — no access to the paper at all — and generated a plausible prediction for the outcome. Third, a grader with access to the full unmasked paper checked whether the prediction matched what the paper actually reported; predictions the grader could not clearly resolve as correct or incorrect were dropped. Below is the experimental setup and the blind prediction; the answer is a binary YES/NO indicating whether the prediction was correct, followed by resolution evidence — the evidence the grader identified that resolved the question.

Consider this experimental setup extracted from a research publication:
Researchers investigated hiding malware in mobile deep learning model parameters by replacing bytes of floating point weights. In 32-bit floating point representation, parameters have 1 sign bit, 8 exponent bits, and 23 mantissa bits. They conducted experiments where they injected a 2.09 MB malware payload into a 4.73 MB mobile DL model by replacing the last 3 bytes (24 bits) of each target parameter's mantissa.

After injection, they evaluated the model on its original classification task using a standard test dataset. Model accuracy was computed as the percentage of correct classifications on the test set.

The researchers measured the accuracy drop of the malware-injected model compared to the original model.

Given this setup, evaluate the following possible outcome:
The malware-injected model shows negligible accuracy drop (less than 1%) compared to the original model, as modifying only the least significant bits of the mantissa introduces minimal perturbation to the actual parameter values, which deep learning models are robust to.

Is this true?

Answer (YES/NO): YES